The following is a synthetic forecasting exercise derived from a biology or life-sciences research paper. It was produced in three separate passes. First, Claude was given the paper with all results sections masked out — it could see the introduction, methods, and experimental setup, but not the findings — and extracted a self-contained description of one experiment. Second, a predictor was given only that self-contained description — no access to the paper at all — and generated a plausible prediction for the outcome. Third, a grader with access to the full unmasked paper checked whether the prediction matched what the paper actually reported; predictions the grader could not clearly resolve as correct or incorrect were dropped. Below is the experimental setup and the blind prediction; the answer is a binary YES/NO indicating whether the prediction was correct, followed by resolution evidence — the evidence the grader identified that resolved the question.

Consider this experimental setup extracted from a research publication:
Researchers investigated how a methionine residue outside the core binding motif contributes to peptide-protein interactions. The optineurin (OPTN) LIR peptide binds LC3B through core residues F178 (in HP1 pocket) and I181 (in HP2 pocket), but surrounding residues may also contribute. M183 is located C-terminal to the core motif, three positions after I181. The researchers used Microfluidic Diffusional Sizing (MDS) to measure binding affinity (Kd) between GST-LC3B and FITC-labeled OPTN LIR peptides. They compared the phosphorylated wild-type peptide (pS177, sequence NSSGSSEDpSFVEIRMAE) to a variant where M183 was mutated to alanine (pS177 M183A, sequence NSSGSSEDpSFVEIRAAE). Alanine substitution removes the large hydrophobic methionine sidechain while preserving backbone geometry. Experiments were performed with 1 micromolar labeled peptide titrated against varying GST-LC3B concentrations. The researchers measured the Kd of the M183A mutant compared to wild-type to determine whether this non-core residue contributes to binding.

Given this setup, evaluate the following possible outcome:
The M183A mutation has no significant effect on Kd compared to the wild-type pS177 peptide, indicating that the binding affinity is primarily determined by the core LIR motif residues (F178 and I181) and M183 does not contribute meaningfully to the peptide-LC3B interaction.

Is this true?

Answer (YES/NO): YES